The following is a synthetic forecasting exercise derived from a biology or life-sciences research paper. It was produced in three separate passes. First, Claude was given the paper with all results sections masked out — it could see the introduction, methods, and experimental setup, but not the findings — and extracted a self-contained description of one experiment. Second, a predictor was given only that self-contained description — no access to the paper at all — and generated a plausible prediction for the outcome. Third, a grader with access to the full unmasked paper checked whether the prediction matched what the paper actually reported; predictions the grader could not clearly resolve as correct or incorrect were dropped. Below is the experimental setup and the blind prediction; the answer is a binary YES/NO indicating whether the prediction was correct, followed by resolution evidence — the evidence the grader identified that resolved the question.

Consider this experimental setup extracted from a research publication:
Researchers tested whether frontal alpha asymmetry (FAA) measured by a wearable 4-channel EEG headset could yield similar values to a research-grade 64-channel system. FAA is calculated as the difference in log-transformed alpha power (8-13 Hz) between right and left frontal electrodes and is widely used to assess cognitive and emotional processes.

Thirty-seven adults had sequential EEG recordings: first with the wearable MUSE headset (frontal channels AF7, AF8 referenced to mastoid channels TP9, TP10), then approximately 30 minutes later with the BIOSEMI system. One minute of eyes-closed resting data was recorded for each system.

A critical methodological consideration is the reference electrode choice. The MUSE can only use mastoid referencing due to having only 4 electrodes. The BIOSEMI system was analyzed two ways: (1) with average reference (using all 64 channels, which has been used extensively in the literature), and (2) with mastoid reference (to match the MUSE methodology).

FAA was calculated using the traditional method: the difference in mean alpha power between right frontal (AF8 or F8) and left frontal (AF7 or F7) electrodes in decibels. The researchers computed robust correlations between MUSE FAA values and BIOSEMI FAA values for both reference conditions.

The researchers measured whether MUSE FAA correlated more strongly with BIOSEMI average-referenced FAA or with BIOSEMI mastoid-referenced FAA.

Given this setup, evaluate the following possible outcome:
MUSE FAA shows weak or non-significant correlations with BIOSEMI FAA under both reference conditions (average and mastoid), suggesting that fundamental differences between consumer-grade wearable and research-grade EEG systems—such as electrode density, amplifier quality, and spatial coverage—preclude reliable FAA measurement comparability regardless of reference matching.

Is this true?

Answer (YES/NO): NO